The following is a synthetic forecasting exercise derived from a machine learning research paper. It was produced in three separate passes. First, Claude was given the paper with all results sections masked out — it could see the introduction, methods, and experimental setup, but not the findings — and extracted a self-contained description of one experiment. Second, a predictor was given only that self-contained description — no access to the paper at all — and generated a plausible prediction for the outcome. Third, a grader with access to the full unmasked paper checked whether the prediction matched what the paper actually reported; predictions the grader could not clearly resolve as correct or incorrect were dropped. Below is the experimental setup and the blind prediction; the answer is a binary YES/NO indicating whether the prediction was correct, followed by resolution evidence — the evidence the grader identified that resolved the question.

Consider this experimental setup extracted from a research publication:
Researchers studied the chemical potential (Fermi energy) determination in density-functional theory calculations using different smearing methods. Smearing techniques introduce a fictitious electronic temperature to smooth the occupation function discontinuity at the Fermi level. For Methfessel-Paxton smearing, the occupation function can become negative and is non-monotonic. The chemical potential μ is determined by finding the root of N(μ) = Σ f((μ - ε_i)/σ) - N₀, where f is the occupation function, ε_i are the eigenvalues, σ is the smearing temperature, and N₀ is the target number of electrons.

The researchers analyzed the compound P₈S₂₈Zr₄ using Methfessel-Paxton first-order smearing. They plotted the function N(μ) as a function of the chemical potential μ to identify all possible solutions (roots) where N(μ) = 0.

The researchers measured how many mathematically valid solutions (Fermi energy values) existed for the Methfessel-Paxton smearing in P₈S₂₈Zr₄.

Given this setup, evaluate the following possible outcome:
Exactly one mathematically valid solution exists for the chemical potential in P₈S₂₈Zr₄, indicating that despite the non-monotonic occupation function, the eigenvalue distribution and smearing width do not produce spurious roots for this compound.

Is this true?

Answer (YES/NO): NO